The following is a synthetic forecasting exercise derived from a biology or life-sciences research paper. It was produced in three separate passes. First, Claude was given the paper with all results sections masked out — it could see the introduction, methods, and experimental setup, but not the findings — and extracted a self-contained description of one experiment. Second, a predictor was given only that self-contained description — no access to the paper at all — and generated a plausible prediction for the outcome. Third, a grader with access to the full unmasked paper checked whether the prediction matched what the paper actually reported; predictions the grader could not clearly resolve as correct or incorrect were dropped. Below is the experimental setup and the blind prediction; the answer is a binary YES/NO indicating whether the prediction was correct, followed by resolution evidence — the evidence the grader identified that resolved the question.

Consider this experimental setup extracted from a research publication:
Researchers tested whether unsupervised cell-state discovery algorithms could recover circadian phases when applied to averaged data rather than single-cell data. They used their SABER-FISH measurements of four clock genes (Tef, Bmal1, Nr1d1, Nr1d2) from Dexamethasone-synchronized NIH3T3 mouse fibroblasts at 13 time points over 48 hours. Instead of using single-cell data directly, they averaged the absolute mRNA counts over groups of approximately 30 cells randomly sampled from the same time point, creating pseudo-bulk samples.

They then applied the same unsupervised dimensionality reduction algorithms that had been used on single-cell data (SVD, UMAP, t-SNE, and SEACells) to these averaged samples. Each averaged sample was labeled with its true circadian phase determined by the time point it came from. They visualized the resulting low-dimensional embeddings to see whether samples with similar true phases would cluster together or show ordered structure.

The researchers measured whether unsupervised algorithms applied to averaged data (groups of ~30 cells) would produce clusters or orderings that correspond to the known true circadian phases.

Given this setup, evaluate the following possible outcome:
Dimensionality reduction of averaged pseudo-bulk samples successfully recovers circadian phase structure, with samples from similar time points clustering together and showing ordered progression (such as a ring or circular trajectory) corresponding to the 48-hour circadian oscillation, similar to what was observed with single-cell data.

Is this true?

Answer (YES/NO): NO